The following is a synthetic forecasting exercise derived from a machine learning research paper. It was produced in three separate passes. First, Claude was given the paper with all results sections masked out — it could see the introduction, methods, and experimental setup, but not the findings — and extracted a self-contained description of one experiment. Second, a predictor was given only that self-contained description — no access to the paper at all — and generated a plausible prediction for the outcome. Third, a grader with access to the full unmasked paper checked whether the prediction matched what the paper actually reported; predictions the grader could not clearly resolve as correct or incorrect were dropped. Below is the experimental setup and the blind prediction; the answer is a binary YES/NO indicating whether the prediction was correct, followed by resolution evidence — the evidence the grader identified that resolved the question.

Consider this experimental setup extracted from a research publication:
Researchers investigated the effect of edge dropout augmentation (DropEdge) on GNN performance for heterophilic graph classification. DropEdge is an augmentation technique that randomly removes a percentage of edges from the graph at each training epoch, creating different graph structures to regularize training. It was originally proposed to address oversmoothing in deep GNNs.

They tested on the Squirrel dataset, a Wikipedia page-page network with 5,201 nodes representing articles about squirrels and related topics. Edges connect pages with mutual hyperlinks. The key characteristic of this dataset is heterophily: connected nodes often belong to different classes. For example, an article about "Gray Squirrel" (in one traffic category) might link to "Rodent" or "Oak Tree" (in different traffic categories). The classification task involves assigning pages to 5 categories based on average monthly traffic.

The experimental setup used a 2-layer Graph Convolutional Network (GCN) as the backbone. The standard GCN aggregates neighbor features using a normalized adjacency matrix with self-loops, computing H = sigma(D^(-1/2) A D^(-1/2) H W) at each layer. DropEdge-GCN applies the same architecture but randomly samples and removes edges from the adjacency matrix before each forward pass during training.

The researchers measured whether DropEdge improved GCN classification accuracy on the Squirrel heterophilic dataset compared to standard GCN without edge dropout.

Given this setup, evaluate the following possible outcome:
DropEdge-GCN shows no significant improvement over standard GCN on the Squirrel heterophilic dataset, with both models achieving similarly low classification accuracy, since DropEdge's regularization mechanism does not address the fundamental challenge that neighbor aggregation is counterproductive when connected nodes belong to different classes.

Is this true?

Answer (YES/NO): YES